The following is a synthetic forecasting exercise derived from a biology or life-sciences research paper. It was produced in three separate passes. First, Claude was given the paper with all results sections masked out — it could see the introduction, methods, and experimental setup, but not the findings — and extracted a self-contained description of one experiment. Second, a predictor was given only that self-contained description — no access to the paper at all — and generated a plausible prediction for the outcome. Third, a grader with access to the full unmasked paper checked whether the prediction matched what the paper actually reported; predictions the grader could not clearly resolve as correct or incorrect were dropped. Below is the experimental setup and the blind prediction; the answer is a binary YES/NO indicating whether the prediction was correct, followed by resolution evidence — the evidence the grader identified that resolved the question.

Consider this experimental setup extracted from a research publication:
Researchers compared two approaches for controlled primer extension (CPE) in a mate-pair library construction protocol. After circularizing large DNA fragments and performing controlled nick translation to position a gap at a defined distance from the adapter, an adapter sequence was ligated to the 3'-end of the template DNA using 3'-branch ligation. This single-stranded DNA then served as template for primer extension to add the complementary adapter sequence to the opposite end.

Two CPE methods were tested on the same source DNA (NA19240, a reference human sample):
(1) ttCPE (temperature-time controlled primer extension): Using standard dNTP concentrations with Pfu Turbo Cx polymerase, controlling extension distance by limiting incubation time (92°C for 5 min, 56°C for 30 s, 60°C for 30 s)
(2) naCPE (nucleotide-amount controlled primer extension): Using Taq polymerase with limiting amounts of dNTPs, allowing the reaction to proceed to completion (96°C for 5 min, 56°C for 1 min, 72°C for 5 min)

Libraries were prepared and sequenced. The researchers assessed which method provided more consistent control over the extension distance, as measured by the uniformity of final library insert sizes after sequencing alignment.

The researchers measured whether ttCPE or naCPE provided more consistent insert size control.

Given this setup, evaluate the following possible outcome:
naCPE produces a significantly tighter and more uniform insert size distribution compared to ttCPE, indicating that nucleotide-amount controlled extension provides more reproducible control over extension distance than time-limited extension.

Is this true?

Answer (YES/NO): NO